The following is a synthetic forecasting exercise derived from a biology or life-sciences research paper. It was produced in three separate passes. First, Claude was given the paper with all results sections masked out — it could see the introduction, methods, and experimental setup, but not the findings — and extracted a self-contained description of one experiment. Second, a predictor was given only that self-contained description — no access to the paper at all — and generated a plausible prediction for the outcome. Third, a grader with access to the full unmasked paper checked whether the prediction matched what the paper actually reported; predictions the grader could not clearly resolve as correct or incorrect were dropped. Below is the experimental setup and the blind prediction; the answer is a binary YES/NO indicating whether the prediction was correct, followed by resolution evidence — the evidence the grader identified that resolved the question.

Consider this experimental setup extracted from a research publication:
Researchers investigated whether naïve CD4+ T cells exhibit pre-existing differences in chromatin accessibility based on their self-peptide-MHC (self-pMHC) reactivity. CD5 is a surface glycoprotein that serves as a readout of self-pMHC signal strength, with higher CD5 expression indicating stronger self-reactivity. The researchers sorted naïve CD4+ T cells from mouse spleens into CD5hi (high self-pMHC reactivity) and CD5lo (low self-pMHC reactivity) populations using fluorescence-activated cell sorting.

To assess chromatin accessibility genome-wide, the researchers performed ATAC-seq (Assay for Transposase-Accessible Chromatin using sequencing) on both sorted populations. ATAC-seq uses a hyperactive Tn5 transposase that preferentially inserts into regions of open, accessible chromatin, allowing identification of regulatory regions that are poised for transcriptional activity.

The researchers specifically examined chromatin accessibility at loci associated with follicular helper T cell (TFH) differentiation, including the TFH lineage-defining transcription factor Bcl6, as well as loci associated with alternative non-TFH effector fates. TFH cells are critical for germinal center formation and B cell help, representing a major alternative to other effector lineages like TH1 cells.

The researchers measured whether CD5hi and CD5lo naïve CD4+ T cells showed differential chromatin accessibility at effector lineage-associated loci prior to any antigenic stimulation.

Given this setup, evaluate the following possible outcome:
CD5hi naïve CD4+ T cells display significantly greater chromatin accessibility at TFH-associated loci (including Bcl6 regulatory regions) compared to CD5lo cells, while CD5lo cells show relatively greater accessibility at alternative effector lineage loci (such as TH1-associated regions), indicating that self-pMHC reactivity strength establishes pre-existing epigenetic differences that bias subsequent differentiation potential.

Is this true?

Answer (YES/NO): NO